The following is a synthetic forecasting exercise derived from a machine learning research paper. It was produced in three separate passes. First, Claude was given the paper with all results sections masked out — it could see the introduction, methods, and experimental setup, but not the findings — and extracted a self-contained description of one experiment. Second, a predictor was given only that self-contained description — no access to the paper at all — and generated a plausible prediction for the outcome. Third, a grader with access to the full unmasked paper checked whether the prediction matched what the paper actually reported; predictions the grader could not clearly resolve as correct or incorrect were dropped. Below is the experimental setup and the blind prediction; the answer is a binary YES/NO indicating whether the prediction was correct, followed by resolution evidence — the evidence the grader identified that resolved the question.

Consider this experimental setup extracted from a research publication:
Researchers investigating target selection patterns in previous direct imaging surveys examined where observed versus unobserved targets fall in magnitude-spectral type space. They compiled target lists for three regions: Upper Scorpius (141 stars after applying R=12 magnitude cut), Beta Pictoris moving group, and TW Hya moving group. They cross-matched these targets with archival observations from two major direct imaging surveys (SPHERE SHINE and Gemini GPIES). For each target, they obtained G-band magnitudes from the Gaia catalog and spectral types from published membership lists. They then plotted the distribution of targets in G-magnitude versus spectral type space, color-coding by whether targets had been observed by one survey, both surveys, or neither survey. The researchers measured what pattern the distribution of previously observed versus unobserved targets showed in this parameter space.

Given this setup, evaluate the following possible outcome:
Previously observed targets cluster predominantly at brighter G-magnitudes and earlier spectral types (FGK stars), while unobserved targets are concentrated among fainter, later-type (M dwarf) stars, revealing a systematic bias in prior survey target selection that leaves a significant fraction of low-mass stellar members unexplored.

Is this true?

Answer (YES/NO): NO